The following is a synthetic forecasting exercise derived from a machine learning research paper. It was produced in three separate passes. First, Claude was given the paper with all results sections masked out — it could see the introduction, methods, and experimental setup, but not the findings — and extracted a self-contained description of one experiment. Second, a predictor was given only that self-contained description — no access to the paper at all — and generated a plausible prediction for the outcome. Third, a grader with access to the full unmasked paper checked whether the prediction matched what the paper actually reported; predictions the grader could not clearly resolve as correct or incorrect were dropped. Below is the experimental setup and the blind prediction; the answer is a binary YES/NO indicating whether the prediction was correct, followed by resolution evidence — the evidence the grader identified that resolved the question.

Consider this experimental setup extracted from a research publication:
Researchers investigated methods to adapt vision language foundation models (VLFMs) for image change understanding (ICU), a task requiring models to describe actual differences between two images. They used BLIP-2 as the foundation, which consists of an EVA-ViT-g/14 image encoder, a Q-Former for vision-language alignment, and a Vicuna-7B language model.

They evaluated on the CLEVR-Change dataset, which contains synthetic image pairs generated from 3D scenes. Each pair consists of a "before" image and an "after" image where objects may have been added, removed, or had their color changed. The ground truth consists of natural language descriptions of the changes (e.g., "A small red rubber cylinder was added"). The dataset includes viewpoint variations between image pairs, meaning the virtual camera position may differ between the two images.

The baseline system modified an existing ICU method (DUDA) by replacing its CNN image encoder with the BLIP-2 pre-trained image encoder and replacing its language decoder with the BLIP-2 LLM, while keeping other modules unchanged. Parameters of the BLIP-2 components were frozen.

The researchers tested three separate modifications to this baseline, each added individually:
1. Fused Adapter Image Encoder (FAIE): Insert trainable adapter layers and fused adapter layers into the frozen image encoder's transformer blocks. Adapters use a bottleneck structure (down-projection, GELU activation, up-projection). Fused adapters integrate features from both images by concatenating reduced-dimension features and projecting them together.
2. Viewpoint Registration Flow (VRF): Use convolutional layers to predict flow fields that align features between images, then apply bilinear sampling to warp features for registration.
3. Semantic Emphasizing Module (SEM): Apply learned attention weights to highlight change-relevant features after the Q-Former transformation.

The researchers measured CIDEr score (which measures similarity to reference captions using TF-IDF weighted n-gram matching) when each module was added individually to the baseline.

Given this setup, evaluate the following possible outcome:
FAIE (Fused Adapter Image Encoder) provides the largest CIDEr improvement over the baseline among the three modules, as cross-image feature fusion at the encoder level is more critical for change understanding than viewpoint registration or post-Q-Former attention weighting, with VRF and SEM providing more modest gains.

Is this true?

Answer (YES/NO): YES